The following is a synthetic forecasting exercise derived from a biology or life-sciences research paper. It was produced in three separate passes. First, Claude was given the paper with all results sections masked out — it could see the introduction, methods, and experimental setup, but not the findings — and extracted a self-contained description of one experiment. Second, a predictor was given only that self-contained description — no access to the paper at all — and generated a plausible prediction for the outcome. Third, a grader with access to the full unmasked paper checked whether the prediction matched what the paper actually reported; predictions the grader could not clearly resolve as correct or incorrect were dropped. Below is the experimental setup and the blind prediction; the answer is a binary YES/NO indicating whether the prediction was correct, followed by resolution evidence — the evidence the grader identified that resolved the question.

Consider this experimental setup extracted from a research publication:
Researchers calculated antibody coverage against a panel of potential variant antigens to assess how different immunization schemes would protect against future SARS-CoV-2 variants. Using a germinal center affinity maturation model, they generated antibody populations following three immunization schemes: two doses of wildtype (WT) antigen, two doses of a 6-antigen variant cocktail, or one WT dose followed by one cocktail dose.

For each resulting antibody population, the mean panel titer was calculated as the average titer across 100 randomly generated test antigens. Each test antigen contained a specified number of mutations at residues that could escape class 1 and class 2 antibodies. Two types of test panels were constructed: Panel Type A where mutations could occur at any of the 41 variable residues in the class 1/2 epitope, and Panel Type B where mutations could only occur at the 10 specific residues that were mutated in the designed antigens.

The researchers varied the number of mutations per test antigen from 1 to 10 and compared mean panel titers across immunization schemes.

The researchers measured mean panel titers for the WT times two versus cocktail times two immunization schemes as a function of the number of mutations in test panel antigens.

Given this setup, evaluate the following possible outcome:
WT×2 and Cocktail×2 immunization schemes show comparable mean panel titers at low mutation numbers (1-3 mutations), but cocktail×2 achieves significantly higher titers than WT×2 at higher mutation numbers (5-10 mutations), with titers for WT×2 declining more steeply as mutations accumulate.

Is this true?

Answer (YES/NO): NO